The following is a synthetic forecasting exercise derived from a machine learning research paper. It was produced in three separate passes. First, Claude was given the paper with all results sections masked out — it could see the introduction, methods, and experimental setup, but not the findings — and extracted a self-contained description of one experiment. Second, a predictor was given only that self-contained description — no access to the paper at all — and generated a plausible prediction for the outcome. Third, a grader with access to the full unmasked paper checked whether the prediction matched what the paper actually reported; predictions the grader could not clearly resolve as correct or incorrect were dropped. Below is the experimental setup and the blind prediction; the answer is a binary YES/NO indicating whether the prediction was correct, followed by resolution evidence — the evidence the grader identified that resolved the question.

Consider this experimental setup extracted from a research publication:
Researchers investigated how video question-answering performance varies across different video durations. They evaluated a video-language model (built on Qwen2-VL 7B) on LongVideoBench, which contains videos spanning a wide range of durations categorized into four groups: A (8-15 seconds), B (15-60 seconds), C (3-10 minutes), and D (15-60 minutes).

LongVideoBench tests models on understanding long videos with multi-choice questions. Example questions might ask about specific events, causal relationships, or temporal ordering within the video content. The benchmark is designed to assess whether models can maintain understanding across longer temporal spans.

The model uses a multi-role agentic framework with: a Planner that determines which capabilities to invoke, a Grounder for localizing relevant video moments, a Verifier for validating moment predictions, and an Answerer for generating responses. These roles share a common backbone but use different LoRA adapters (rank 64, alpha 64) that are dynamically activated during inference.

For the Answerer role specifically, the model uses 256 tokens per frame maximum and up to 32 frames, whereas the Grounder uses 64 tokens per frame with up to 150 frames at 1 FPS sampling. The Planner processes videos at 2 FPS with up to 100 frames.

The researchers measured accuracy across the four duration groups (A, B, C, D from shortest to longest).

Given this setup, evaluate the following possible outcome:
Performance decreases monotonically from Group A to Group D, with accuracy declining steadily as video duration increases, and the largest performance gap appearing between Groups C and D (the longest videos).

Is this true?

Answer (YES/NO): NO